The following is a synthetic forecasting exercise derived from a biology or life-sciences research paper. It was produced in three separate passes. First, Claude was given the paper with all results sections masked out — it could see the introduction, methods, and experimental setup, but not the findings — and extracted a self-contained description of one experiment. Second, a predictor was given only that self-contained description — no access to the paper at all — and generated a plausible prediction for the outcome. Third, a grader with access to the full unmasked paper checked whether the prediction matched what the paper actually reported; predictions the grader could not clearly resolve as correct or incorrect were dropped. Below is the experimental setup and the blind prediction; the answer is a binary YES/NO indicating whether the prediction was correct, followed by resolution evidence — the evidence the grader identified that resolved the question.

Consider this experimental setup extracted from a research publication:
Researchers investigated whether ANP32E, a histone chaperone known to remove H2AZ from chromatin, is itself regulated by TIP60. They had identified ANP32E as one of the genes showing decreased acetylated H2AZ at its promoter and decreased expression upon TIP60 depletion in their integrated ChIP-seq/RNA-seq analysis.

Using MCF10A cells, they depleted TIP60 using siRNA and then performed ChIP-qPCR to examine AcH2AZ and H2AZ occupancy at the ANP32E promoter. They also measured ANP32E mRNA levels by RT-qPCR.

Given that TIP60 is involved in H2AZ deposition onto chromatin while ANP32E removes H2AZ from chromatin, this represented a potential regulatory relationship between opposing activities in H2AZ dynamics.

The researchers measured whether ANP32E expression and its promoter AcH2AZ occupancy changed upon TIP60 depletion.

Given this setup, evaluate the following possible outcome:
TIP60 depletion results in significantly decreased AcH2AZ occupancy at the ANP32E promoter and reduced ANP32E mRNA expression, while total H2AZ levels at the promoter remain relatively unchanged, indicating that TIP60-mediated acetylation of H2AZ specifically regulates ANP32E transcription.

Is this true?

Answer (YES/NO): NO